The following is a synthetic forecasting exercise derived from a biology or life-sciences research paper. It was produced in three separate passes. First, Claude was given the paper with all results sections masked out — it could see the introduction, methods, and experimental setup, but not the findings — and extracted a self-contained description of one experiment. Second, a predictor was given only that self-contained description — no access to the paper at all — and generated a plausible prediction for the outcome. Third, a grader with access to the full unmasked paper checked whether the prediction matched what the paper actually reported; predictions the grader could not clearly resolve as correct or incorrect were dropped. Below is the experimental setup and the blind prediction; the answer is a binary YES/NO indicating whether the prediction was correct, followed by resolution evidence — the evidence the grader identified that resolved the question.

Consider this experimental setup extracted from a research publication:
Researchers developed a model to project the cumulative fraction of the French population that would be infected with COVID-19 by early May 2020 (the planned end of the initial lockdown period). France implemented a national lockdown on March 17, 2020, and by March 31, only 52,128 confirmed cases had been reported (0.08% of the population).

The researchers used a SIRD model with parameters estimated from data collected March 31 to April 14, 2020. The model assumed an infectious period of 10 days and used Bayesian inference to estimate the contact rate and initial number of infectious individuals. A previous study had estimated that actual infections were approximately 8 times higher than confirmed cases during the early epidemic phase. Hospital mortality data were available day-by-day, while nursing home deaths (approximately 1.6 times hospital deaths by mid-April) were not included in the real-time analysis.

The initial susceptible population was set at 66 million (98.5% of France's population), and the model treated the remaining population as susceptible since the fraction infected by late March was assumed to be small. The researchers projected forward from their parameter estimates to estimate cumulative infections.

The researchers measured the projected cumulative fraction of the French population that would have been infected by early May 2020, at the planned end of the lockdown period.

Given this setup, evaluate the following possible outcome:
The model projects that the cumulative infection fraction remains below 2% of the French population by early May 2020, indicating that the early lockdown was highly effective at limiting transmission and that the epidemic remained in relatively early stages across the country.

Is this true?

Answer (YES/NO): NO